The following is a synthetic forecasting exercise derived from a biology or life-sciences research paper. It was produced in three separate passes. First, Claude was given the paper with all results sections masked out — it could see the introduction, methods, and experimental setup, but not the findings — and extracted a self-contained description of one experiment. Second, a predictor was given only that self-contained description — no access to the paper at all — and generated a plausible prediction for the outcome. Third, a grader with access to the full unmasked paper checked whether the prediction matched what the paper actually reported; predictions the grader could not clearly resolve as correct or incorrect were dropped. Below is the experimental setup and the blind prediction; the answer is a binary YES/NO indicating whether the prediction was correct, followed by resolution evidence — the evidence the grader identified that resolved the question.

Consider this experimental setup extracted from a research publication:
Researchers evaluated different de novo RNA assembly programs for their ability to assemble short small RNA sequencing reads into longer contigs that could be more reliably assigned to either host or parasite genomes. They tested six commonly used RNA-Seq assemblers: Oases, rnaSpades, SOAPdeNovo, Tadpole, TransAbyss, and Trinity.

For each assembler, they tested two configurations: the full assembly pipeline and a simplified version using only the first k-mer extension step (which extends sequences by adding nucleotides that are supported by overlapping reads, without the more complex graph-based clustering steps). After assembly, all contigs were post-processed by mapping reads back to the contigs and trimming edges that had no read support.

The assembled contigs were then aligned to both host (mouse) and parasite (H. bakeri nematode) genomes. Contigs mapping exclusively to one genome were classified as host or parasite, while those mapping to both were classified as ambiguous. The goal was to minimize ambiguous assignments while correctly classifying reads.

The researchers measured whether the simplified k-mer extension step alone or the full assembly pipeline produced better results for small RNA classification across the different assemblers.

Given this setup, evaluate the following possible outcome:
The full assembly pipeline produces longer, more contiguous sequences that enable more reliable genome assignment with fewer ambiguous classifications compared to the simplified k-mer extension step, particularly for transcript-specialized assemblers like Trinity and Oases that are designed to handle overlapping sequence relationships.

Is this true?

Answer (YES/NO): NO